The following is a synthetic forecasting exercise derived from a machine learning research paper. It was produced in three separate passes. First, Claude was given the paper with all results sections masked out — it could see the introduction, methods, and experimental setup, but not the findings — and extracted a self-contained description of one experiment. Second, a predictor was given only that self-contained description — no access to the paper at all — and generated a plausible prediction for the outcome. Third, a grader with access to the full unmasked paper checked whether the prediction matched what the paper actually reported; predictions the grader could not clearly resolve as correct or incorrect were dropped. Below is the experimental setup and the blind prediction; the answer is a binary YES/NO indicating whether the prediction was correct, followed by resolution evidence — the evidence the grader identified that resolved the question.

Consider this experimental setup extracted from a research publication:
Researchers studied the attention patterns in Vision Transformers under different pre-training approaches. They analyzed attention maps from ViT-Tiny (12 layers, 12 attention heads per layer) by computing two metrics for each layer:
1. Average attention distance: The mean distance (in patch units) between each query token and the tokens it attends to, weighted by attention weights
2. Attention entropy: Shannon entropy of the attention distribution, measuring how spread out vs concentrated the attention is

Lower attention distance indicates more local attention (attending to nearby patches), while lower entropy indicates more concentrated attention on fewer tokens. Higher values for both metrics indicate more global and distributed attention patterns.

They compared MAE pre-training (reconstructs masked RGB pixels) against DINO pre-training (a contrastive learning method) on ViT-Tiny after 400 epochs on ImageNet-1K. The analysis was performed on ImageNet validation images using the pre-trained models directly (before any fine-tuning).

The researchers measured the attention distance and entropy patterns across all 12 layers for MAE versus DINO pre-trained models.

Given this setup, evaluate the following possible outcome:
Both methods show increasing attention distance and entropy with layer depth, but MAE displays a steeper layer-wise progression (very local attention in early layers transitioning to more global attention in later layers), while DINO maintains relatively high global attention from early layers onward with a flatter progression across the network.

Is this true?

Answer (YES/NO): NO